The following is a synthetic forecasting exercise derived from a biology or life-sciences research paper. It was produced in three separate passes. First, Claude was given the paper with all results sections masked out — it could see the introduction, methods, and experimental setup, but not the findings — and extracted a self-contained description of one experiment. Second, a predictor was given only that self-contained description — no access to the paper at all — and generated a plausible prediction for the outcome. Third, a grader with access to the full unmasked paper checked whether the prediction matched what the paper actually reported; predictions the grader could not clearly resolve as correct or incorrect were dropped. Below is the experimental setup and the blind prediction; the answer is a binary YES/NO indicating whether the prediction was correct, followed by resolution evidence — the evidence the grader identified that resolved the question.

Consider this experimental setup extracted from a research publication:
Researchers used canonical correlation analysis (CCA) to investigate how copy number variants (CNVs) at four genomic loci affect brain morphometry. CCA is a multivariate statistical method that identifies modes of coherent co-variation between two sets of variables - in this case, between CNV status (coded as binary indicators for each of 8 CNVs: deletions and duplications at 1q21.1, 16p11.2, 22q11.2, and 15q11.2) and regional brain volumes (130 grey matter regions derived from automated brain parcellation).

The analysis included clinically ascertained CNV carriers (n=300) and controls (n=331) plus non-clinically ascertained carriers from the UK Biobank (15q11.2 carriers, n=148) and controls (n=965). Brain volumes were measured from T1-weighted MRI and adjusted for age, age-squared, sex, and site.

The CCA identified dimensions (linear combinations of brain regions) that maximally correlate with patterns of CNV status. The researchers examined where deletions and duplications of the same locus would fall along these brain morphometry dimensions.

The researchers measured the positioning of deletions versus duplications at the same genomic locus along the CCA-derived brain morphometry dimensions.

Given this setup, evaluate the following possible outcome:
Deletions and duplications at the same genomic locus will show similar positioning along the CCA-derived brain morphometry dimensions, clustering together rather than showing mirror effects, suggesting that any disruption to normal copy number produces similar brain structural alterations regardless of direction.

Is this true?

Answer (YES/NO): NO